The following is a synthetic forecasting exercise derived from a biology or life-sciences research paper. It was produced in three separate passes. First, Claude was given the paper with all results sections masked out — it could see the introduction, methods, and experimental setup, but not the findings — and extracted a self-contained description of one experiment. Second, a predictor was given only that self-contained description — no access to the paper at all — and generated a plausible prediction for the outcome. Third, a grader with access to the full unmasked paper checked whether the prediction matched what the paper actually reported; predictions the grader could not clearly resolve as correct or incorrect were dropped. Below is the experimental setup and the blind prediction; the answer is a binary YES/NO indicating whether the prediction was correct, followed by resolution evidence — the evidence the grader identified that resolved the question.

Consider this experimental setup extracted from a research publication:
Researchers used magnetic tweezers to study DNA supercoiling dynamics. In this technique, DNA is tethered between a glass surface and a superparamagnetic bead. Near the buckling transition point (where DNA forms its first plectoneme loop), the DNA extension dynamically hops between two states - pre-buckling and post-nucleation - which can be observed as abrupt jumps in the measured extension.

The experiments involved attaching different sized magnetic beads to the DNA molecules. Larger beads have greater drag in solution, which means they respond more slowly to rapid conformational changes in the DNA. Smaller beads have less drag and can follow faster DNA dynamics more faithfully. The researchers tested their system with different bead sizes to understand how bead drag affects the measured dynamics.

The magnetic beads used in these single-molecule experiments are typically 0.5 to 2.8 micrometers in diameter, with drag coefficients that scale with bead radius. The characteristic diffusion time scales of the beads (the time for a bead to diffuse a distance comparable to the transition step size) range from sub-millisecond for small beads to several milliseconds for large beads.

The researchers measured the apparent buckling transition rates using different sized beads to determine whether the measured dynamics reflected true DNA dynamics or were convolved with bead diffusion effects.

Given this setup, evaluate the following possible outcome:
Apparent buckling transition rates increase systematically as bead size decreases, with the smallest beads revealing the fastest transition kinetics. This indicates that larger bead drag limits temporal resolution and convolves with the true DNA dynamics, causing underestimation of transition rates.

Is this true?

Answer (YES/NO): YES